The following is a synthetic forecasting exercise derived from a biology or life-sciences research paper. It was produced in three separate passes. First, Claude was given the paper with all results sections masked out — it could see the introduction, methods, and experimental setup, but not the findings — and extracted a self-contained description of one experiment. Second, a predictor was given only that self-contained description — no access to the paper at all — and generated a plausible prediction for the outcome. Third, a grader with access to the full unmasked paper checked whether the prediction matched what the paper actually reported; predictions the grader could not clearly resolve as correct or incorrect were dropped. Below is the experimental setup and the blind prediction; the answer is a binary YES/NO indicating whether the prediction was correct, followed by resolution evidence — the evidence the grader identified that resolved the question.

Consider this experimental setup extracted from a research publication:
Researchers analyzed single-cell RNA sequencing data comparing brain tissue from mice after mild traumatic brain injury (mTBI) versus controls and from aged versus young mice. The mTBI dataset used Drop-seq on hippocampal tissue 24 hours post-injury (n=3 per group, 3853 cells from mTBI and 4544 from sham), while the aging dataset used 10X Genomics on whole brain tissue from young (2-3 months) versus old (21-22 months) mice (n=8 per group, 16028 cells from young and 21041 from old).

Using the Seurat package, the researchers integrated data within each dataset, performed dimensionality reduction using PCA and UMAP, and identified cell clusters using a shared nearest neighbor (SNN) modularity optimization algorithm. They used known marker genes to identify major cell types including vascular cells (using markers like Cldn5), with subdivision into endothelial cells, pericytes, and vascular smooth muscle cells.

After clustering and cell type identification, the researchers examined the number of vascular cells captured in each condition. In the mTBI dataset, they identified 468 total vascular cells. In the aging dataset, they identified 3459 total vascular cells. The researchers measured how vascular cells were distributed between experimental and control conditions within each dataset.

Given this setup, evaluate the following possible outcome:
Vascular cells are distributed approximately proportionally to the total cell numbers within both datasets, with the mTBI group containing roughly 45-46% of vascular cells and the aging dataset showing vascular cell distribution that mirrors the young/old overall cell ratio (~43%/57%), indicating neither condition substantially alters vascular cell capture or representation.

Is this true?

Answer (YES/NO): NO